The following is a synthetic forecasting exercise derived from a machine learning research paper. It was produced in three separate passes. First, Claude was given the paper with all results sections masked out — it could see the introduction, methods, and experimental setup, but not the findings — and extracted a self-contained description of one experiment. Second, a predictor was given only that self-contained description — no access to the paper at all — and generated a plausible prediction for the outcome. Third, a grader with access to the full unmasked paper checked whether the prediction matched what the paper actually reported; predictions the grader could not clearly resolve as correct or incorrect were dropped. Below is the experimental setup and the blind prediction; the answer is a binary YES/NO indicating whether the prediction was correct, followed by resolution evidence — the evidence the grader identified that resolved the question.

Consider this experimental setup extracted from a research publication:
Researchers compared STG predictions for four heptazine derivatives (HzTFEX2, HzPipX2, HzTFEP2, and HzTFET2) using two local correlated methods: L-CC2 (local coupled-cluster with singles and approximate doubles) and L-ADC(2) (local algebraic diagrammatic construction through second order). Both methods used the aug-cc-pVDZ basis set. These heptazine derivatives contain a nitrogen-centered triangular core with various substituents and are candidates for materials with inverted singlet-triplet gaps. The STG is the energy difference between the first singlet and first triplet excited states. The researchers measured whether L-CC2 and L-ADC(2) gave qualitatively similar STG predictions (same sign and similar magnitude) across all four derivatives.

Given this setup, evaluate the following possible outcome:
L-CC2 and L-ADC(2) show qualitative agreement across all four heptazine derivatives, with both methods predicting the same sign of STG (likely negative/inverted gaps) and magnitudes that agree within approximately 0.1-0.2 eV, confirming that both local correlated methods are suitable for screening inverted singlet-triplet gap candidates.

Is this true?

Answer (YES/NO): YES